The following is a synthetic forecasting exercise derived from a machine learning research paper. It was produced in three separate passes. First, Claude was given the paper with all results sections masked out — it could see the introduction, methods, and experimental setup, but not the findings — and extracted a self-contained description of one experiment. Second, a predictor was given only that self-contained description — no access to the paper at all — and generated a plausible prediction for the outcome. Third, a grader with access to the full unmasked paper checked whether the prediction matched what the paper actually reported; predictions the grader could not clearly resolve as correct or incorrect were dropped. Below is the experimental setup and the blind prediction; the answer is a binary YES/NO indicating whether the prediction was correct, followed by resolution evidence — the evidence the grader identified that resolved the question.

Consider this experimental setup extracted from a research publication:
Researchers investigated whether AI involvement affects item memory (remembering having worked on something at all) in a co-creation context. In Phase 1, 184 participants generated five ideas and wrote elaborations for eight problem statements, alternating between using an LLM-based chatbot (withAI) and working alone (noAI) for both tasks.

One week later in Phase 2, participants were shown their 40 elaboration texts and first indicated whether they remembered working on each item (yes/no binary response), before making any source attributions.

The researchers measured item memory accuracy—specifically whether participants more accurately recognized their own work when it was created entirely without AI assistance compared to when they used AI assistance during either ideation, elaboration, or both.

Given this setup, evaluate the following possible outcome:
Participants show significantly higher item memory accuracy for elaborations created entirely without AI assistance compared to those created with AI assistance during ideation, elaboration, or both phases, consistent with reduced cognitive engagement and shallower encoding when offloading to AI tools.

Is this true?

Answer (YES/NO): YES